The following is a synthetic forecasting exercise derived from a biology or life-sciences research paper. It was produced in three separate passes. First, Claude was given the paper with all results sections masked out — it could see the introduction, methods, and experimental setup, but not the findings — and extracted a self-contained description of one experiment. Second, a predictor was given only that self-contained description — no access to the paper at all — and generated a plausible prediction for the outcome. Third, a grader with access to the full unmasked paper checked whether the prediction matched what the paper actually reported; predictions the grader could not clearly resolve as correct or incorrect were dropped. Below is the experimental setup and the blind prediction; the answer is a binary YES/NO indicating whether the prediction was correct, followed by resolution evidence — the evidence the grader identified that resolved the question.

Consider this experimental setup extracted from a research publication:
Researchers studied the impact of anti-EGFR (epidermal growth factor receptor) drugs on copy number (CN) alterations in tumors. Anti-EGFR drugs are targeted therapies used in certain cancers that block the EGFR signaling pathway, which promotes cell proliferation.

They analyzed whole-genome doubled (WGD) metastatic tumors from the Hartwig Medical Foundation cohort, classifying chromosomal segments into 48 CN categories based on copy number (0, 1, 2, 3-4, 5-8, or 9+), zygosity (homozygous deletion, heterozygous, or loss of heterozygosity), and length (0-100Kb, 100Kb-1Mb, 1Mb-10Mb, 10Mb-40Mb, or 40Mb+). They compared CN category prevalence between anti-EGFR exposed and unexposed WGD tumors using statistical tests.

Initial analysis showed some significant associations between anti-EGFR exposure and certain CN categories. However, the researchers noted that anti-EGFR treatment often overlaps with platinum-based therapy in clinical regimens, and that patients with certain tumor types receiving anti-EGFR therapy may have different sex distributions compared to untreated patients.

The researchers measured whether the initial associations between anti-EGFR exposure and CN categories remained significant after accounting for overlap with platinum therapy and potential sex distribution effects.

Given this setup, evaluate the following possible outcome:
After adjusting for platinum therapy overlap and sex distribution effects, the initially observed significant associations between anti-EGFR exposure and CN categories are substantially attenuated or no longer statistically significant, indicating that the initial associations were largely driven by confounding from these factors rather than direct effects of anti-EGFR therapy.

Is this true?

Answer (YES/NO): YES